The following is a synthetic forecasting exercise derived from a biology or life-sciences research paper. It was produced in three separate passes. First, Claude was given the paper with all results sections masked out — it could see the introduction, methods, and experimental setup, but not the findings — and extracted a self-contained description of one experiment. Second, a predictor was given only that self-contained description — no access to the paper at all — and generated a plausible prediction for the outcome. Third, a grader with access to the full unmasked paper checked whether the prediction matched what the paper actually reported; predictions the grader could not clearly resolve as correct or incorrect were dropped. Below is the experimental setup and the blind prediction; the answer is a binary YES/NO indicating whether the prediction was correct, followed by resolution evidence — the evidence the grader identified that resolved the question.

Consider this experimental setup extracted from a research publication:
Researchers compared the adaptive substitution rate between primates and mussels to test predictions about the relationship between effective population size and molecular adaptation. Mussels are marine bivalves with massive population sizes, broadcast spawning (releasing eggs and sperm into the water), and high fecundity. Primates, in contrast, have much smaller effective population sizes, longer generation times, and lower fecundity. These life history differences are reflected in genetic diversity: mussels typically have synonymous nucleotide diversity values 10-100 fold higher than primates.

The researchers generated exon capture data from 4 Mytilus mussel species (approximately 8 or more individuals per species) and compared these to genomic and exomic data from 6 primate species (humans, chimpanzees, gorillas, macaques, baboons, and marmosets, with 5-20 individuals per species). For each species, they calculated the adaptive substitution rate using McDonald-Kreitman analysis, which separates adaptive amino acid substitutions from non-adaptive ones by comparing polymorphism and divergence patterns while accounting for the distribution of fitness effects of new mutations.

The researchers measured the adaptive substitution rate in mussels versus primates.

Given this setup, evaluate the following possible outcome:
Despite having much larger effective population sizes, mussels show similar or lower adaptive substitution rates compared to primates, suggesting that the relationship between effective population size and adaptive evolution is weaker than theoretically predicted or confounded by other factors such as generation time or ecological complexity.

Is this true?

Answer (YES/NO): YES